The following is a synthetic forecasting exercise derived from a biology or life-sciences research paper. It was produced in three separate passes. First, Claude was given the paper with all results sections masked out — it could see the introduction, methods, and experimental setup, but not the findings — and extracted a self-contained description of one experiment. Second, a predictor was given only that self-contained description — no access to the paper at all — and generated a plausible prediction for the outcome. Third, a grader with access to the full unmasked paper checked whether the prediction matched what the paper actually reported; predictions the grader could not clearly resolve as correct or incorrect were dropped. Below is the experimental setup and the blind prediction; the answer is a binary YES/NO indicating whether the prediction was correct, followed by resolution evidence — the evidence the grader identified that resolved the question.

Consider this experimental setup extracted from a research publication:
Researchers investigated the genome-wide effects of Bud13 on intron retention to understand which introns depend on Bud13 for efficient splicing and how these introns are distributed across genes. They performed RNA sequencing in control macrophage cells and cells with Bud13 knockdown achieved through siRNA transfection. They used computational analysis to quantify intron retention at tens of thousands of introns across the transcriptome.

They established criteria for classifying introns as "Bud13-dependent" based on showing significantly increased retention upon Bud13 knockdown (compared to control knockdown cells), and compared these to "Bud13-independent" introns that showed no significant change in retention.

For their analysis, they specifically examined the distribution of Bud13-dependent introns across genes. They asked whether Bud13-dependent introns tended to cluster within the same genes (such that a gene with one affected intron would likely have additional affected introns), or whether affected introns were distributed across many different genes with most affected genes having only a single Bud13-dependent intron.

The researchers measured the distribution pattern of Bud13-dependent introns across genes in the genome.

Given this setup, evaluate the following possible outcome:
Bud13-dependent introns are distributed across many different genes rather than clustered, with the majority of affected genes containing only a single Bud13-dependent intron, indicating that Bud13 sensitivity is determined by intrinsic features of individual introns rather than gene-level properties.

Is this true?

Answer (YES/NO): YES